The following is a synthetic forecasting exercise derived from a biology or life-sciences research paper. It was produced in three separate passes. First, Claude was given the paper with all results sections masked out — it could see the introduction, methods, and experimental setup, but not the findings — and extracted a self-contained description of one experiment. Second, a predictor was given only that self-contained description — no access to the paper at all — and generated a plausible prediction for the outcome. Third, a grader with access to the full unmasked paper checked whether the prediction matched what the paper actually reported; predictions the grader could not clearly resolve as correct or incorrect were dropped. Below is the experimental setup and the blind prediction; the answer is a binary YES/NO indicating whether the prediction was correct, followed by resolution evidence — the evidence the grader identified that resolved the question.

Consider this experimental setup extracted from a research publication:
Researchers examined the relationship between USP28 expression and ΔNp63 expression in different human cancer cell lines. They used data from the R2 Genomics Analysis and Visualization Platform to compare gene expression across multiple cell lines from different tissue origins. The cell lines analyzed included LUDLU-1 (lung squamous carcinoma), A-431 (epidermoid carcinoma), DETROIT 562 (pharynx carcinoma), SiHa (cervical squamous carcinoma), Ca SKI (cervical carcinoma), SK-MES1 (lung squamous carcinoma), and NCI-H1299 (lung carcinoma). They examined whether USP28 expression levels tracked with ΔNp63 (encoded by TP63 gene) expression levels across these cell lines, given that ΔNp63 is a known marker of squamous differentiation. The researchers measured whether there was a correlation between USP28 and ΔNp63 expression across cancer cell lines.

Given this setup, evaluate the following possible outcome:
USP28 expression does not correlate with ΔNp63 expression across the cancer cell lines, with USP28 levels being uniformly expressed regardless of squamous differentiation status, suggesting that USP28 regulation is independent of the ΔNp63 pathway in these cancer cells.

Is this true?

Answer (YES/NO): NO